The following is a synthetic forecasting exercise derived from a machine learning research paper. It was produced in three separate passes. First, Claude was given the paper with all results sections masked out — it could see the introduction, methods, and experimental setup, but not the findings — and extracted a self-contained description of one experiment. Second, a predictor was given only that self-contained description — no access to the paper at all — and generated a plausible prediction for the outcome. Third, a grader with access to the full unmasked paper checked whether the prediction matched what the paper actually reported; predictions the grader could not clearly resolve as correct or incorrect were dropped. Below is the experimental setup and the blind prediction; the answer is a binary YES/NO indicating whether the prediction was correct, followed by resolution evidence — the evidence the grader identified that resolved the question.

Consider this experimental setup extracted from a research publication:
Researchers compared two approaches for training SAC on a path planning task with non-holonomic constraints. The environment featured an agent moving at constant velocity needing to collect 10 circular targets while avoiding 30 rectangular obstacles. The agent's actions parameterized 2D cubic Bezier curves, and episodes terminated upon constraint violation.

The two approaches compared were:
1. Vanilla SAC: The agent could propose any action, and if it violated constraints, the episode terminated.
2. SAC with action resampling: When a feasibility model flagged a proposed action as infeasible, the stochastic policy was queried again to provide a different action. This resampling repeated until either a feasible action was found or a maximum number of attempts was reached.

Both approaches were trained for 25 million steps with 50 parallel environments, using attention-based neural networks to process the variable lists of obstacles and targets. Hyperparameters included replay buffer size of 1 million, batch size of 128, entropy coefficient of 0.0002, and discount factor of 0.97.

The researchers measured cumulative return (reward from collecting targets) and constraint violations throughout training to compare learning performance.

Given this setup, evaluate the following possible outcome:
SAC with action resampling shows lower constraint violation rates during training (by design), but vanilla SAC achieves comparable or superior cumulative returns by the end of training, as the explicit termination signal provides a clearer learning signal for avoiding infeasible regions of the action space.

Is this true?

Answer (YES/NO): NO